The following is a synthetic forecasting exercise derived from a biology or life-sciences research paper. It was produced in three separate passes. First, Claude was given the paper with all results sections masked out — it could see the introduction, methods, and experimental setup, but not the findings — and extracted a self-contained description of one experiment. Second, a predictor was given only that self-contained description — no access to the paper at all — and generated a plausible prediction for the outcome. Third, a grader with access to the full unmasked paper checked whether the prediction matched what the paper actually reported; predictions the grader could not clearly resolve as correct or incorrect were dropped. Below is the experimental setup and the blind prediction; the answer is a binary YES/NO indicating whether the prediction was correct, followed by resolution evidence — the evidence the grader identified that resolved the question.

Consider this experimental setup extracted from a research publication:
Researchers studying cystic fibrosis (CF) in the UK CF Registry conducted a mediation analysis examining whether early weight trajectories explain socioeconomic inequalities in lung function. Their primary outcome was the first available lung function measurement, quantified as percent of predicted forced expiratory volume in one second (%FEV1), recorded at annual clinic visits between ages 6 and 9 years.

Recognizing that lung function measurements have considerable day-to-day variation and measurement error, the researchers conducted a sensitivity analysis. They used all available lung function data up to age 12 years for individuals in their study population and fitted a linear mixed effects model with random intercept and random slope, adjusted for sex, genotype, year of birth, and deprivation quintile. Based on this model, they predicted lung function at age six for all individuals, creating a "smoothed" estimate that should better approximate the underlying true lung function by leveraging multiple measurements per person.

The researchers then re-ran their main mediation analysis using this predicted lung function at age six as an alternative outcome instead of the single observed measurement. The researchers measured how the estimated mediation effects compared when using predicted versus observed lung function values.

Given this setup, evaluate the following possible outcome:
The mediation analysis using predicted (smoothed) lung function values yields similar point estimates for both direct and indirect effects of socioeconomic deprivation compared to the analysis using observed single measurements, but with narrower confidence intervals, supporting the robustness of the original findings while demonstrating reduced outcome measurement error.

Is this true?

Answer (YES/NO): NO